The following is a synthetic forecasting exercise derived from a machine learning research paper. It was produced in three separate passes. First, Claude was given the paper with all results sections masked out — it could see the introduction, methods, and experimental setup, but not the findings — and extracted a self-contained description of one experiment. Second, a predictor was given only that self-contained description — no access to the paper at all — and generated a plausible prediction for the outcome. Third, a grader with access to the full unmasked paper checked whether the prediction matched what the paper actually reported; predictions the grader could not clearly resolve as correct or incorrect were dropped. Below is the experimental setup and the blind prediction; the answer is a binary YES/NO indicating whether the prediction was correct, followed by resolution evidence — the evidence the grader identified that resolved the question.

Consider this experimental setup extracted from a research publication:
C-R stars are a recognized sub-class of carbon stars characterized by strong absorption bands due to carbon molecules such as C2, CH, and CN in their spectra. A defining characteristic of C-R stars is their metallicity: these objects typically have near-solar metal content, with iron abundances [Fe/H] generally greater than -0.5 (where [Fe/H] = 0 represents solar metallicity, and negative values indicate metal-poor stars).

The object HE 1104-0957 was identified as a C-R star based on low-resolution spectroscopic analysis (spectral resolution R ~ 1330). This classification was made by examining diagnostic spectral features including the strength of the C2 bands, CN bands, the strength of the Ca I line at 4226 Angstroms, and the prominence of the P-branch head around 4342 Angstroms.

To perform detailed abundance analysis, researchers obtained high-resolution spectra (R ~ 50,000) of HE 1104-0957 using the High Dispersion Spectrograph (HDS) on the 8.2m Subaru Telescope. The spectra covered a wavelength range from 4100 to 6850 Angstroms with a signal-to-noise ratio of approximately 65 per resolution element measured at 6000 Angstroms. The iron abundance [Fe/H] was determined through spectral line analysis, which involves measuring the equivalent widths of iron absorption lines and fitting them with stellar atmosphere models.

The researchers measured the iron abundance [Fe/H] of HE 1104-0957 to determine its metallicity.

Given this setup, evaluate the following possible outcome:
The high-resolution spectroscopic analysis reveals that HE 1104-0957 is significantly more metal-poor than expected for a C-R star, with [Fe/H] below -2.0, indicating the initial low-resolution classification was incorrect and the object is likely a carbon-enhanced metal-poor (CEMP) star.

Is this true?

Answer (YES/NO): NO